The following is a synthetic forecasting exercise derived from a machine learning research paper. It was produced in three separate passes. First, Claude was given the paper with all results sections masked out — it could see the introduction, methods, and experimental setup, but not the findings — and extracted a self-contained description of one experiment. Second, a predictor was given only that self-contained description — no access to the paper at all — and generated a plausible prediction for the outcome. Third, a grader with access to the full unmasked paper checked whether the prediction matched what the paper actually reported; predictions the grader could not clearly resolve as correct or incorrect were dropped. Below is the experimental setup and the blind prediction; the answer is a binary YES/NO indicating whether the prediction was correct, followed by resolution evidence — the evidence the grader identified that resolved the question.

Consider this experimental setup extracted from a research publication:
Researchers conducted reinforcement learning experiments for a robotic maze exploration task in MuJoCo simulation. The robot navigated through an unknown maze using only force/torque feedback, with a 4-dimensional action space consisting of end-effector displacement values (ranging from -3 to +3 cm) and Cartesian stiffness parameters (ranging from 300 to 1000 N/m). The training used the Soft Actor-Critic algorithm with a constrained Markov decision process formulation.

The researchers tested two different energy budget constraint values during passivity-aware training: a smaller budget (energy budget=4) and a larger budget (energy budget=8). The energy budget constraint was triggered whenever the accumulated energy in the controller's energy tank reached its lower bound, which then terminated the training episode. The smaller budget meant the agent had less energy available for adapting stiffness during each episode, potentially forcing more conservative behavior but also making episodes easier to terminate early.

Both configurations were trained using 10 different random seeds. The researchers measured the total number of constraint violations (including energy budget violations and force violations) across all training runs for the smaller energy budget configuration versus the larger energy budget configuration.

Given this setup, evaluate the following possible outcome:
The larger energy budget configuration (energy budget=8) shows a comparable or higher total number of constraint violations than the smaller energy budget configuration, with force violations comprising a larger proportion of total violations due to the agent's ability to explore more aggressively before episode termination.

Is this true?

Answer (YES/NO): NO